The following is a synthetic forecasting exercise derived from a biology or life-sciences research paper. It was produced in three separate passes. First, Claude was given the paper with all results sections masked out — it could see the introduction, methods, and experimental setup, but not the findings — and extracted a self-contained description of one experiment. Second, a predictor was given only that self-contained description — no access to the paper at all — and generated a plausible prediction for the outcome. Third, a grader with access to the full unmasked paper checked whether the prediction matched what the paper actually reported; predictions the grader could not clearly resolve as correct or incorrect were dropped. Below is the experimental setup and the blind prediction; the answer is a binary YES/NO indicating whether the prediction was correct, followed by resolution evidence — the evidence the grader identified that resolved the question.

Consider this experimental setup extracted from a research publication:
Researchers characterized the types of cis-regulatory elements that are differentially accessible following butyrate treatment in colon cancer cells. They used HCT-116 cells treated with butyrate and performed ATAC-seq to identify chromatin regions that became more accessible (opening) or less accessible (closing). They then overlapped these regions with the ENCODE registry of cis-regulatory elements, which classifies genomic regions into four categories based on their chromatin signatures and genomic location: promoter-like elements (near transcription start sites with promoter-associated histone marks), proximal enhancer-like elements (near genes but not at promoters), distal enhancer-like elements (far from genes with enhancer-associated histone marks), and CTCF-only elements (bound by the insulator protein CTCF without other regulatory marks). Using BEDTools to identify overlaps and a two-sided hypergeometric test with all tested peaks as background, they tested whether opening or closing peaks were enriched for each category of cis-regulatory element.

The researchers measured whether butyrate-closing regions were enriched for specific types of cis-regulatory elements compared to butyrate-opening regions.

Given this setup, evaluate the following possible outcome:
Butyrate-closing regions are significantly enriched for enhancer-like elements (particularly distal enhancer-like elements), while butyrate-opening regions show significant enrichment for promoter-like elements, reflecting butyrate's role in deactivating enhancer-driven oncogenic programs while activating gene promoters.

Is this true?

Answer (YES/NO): NO